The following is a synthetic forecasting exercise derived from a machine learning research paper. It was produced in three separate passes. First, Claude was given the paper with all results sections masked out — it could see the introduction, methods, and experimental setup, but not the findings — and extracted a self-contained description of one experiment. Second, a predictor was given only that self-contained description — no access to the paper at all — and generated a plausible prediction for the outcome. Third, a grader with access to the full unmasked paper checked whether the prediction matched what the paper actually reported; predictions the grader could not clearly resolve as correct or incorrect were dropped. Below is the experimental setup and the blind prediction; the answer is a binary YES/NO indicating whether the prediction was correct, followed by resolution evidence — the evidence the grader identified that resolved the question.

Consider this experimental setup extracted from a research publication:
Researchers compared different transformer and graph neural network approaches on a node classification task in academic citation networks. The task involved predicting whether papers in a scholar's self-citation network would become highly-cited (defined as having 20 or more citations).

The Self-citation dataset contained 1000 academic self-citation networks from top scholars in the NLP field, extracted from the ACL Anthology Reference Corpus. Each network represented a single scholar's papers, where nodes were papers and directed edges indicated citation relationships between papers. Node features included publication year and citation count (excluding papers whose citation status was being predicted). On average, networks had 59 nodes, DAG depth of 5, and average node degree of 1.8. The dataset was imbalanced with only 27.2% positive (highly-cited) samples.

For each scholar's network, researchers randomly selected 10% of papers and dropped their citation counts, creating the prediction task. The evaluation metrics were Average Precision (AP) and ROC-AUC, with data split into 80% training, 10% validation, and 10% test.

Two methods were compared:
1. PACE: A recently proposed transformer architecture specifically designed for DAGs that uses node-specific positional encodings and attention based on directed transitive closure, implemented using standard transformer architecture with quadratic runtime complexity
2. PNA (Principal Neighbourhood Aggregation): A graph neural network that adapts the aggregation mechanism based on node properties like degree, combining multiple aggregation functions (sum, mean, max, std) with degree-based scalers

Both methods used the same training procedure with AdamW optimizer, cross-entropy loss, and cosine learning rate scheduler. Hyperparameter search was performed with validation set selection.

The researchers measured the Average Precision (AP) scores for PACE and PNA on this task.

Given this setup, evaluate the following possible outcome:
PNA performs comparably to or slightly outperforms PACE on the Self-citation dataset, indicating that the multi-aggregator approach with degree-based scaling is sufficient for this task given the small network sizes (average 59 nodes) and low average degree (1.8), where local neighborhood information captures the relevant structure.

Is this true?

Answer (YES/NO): NO